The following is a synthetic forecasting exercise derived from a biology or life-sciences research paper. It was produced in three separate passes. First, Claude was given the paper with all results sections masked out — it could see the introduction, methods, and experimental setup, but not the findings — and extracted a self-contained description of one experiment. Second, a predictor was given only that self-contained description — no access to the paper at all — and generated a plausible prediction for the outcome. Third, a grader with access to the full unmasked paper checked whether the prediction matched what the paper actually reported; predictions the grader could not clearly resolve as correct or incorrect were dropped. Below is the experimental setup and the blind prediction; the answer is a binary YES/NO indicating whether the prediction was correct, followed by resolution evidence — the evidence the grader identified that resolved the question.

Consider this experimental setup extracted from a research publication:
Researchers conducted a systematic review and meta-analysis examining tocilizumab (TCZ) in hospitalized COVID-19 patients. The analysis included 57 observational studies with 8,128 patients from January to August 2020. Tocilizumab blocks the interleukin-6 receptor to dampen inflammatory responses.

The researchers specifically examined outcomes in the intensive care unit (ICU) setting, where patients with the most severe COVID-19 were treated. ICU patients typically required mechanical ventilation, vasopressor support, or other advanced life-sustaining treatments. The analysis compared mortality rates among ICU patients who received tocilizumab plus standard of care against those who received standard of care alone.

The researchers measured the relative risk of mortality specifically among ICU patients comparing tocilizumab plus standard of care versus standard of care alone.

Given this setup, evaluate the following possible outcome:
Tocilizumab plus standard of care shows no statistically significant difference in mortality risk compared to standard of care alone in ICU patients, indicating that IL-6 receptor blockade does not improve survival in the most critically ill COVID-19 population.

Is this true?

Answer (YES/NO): YES